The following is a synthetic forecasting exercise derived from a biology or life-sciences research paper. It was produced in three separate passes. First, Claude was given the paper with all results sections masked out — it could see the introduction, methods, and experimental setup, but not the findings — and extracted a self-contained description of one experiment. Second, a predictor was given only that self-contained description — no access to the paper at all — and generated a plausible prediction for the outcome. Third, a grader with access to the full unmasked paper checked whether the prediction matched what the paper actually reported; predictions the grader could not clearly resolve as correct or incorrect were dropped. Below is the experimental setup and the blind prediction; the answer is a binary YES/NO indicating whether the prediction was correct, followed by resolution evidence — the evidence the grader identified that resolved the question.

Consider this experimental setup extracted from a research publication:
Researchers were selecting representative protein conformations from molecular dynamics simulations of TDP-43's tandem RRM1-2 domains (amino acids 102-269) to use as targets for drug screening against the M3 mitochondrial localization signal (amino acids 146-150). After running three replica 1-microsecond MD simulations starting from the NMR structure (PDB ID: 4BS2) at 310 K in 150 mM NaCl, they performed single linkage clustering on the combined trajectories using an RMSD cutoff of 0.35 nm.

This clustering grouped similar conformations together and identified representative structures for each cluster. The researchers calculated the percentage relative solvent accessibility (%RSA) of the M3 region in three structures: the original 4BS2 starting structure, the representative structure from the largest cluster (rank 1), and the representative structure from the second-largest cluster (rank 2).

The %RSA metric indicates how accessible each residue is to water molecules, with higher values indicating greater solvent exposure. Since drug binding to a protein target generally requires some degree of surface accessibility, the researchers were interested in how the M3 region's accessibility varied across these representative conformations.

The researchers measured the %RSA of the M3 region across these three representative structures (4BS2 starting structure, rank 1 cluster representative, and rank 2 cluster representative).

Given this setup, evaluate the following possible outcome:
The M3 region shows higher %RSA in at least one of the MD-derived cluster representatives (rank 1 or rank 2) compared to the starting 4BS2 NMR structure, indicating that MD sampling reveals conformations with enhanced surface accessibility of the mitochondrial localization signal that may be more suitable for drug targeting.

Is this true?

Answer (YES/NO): YES